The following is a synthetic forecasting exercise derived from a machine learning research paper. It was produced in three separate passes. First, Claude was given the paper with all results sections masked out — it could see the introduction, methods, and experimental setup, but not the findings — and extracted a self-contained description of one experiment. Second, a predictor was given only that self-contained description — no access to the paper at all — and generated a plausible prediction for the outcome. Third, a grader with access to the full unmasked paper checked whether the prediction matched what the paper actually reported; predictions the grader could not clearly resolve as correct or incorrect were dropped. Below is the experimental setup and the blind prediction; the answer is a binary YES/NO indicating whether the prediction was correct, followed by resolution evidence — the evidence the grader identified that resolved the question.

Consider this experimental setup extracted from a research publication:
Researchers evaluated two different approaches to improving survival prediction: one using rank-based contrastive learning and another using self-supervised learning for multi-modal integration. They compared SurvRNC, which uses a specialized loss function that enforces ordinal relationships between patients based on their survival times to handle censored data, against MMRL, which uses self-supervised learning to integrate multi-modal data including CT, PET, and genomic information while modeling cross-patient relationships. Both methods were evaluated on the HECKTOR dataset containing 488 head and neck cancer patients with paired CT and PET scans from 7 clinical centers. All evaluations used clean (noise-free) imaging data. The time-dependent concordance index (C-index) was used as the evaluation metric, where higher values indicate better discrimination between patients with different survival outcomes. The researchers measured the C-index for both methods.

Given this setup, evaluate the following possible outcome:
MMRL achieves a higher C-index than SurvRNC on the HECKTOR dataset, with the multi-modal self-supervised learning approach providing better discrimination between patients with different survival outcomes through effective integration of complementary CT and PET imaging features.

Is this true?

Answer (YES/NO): NO